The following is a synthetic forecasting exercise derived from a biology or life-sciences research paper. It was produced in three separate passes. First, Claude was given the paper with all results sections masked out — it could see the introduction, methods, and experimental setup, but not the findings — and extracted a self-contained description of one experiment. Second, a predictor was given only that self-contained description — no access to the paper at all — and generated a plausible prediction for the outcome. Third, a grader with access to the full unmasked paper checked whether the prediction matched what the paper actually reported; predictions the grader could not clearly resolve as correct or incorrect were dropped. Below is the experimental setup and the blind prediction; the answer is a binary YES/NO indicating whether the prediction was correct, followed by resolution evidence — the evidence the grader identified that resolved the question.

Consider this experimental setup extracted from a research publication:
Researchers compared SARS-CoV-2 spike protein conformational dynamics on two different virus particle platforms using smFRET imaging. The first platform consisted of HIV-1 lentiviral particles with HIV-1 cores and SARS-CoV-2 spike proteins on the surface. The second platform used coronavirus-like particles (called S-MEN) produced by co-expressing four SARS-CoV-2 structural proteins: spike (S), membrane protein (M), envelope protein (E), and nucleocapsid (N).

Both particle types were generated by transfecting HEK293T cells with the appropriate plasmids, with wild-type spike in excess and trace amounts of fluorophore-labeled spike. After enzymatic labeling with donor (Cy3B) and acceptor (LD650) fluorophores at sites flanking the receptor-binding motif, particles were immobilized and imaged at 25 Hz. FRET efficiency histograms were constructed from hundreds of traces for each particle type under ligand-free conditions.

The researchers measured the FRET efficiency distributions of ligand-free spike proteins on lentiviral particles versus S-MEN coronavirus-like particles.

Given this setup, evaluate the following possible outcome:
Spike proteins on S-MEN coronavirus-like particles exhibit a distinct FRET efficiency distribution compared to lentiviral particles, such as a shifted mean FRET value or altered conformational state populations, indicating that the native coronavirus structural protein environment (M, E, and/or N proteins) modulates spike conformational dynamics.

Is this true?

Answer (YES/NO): NO